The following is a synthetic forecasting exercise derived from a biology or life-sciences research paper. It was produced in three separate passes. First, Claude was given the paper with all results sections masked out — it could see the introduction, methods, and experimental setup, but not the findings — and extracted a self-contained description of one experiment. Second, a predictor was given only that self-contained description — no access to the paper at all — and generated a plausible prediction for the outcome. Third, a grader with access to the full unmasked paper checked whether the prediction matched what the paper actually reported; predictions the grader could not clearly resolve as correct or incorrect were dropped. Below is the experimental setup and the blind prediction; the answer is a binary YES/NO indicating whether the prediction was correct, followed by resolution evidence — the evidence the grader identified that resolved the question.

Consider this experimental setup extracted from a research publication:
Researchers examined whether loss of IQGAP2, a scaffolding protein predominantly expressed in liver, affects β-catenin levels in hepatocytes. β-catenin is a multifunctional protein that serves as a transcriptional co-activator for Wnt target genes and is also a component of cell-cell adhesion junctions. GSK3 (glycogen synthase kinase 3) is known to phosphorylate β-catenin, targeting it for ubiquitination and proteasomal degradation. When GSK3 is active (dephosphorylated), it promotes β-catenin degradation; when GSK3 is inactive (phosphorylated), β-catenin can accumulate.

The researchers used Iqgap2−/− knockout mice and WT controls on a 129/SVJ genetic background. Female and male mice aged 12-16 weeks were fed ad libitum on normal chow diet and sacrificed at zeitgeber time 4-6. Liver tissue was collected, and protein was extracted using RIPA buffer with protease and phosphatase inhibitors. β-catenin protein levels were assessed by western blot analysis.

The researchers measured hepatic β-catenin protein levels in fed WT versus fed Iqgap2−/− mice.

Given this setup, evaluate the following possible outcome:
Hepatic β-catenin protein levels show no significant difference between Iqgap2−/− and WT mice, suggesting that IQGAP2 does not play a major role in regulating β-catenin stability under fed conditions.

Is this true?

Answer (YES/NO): YES